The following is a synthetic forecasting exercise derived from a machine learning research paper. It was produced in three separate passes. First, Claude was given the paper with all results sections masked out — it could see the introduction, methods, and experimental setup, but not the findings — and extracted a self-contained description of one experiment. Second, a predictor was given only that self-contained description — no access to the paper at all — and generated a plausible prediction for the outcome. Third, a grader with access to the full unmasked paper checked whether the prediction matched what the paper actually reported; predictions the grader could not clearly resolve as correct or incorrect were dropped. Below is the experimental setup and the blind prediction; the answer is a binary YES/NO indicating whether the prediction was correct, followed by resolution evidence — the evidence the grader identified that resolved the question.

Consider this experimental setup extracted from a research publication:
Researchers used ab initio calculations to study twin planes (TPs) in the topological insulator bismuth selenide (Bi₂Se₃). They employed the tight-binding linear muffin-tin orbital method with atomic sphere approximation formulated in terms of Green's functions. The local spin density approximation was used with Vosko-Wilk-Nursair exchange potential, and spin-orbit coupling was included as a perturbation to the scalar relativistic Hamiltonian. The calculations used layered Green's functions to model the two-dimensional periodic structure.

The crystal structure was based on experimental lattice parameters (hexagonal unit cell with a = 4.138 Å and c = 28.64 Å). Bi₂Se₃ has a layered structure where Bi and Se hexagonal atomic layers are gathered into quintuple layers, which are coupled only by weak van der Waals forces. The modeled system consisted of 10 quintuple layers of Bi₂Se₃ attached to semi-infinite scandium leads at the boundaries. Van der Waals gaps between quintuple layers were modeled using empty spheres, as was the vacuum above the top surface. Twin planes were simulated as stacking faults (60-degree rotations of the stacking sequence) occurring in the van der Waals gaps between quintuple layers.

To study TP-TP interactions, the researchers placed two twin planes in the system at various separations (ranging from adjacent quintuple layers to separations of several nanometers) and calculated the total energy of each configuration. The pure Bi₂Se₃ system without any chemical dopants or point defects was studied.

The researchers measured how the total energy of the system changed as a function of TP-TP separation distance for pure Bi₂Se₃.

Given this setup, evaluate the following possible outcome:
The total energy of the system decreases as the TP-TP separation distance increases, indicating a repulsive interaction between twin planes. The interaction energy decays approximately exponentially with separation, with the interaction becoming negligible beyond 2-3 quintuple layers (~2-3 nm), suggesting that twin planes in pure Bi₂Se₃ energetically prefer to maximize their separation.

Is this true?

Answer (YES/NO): YES